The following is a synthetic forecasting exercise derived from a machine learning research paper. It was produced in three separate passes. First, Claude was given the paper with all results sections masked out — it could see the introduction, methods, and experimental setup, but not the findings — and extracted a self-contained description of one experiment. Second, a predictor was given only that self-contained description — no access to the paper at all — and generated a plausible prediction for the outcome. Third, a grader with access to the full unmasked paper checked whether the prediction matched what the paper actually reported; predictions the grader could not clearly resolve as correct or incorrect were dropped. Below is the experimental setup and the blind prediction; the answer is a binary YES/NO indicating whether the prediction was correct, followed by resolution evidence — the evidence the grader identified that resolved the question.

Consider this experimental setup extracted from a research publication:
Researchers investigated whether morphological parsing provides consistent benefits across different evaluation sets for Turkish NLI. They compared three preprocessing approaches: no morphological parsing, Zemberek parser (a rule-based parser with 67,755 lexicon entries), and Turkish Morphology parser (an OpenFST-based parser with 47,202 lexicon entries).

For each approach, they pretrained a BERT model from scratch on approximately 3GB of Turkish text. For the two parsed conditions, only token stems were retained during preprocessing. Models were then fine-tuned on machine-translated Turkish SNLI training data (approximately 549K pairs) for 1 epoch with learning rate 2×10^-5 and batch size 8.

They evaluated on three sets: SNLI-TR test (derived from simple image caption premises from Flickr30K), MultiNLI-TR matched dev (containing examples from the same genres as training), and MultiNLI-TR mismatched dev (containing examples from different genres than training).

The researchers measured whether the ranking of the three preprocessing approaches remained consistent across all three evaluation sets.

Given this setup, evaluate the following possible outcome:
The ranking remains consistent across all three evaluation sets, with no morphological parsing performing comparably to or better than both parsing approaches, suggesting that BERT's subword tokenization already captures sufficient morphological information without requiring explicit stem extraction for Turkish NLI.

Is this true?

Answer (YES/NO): NO